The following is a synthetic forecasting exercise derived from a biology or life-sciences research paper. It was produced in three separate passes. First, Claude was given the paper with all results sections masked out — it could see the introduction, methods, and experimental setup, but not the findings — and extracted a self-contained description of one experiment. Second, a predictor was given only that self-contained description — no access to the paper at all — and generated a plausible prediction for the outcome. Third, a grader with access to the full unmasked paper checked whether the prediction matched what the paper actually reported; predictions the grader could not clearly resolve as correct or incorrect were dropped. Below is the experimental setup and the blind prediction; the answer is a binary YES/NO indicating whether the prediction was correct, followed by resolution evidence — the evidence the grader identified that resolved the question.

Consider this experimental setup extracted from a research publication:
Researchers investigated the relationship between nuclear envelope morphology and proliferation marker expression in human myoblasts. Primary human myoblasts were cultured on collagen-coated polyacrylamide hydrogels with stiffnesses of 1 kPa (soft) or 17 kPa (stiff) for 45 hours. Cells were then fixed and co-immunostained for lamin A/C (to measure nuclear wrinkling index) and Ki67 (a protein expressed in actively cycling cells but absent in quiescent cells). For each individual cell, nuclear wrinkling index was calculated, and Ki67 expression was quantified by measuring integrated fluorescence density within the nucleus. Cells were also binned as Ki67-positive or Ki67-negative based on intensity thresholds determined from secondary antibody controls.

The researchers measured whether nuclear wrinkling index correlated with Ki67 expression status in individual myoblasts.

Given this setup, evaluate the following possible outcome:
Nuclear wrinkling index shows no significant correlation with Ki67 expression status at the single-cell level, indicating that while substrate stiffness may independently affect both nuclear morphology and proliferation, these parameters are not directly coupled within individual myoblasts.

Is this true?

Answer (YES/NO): NO